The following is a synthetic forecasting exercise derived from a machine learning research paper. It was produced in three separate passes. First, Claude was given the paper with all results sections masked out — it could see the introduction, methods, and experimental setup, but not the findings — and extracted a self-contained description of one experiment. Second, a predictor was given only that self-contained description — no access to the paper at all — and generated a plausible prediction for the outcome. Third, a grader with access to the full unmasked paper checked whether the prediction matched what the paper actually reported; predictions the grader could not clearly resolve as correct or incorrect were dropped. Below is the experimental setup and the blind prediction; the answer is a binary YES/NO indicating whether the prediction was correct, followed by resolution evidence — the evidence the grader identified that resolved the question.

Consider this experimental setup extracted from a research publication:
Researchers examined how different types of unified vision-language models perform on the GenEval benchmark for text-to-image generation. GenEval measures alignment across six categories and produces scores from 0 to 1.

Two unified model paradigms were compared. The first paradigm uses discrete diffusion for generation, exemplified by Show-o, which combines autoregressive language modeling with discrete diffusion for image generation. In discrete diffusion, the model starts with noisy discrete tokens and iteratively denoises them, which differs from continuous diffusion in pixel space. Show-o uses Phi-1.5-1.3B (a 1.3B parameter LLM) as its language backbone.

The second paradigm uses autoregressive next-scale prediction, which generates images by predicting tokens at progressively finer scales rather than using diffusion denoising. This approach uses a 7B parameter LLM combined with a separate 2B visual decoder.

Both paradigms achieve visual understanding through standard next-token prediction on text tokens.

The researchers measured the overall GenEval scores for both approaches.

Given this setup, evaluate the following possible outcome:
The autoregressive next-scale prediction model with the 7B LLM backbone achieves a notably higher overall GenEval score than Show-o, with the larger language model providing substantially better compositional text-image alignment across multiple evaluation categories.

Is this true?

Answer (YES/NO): NO